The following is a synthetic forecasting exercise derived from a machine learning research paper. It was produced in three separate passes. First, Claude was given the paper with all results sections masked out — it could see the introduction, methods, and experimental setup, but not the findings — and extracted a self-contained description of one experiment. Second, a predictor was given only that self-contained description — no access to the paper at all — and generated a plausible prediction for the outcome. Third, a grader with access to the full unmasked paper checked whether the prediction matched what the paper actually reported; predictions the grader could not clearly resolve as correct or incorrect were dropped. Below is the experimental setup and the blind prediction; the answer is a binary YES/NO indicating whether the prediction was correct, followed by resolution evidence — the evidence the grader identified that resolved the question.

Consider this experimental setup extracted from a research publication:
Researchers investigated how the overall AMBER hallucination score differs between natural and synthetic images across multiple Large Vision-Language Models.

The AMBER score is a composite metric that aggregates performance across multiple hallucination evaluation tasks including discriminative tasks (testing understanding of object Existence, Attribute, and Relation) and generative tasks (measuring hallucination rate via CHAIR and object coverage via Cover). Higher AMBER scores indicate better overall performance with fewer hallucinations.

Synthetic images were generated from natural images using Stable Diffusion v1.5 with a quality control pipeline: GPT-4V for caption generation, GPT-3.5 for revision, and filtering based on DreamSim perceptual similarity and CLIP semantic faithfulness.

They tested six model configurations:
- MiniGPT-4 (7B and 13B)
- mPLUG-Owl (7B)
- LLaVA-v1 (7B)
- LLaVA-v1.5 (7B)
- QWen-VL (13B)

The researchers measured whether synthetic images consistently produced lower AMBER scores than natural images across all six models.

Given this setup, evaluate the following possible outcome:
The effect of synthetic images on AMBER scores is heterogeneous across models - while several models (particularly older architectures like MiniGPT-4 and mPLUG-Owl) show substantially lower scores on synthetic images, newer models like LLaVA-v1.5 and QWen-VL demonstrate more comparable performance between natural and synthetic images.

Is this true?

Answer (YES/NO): NO